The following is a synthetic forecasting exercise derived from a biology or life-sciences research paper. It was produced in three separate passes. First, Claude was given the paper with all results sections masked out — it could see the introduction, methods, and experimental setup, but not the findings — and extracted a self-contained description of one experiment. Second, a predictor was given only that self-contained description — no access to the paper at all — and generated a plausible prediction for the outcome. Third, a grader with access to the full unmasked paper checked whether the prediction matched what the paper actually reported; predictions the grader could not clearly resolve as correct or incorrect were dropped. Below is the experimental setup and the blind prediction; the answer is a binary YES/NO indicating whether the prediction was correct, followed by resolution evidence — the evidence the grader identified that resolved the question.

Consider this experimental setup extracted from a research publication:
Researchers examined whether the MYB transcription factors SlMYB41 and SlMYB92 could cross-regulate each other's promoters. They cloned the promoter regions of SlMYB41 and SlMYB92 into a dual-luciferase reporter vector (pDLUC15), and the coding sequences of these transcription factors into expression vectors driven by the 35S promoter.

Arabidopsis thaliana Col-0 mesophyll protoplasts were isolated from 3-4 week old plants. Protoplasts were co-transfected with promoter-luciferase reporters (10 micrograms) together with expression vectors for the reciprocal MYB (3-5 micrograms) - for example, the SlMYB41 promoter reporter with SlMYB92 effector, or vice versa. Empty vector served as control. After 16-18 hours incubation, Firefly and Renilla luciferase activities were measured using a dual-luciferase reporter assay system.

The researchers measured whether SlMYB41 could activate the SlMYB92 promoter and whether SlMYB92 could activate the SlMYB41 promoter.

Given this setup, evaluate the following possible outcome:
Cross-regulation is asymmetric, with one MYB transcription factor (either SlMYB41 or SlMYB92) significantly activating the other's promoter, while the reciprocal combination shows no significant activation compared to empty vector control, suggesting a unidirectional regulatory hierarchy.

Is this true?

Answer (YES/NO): NO